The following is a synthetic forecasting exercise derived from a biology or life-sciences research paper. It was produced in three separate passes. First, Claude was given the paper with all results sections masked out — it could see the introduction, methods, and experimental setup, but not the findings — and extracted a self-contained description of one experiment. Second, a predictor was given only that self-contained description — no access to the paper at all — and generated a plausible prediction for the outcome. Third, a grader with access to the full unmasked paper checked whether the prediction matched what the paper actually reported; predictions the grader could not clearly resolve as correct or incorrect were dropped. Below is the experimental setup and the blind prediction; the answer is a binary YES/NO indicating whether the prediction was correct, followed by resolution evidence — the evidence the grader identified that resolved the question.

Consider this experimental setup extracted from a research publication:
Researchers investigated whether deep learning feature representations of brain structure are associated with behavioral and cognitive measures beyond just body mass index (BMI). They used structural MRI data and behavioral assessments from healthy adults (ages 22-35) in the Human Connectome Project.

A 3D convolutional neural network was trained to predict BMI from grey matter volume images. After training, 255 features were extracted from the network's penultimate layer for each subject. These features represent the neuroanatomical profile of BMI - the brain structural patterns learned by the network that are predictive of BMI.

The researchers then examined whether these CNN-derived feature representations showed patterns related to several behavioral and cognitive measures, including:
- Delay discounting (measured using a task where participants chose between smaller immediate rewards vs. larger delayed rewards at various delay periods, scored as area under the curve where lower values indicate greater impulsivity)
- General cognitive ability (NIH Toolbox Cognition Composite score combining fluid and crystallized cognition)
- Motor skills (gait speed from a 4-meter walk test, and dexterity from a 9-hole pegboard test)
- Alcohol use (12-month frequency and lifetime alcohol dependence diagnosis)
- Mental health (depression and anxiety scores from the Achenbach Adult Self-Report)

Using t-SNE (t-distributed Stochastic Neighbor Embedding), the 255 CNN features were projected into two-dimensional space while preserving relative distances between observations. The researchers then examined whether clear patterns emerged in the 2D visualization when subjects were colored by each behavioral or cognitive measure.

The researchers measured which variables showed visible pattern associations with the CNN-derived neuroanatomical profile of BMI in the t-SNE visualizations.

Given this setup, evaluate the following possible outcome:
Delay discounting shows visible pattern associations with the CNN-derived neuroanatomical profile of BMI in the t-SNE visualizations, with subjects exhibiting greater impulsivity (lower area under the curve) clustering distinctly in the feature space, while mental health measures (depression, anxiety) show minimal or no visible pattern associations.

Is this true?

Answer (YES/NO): YES